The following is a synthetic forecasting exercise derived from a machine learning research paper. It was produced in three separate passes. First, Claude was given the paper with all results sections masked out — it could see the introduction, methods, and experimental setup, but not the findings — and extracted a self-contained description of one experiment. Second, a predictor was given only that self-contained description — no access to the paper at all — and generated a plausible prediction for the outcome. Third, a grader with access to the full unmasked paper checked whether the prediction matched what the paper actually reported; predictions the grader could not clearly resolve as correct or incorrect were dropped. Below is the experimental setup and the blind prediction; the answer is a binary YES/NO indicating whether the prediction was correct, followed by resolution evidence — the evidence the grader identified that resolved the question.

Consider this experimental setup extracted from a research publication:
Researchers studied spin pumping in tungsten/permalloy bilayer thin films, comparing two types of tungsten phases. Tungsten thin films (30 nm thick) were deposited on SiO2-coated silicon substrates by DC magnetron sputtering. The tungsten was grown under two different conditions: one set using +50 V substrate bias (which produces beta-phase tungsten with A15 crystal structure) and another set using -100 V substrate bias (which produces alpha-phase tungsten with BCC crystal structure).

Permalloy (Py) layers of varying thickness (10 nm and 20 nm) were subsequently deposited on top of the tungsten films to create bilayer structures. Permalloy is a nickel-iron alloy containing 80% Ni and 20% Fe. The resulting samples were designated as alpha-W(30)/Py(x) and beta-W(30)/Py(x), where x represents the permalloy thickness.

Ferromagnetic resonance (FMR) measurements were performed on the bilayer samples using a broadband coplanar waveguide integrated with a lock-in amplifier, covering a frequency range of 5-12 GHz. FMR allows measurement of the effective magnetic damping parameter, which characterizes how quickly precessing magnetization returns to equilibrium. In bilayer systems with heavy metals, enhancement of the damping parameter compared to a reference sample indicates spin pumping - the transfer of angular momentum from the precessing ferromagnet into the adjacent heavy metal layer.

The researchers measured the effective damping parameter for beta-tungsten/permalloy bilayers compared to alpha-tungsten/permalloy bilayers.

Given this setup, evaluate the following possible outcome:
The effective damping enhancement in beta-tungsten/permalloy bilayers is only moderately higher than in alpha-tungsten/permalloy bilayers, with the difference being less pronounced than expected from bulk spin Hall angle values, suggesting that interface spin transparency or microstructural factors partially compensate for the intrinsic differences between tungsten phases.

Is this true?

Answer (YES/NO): YES